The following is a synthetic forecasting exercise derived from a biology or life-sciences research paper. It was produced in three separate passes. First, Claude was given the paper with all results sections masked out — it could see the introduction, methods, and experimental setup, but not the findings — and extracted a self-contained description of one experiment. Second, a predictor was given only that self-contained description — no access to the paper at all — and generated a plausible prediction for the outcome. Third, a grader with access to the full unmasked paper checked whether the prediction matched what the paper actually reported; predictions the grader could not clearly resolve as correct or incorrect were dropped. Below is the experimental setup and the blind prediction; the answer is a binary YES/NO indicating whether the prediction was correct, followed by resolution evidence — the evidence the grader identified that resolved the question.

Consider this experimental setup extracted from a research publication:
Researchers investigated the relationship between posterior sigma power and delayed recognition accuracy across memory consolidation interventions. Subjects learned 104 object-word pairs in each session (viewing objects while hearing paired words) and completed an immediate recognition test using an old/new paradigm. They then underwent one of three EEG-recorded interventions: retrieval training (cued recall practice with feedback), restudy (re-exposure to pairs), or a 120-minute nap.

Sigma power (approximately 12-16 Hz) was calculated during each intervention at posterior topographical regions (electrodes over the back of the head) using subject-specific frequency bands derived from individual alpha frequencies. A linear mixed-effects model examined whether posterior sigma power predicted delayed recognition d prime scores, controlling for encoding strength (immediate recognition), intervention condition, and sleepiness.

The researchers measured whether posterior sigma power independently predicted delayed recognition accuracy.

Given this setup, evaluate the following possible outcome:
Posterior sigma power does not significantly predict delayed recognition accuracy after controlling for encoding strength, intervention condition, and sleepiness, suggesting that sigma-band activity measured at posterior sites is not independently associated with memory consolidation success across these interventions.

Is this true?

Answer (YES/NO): NO